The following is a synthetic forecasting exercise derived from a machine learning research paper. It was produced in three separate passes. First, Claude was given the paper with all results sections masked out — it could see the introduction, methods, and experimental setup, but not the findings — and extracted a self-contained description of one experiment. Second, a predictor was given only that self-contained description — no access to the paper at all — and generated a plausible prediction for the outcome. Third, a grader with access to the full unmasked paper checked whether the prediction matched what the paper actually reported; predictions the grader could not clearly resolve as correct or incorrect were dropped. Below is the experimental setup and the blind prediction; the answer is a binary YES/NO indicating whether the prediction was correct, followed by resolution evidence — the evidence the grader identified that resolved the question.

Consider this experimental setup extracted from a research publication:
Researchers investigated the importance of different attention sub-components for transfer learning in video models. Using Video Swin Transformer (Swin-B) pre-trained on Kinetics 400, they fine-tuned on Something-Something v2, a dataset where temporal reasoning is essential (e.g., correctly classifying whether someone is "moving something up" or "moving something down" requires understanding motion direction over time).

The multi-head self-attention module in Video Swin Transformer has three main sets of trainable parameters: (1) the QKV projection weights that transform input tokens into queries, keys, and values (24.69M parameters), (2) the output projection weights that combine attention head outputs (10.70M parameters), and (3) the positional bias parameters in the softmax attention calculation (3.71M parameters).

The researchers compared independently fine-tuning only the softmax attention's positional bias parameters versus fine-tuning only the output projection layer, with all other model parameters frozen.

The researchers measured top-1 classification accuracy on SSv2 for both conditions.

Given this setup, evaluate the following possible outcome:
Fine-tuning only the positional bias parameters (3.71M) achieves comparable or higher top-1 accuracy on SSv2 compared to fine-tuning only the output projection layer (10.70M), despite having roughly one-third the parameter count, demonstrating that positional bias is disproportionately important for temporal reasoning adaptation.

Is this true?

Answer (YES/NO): NO